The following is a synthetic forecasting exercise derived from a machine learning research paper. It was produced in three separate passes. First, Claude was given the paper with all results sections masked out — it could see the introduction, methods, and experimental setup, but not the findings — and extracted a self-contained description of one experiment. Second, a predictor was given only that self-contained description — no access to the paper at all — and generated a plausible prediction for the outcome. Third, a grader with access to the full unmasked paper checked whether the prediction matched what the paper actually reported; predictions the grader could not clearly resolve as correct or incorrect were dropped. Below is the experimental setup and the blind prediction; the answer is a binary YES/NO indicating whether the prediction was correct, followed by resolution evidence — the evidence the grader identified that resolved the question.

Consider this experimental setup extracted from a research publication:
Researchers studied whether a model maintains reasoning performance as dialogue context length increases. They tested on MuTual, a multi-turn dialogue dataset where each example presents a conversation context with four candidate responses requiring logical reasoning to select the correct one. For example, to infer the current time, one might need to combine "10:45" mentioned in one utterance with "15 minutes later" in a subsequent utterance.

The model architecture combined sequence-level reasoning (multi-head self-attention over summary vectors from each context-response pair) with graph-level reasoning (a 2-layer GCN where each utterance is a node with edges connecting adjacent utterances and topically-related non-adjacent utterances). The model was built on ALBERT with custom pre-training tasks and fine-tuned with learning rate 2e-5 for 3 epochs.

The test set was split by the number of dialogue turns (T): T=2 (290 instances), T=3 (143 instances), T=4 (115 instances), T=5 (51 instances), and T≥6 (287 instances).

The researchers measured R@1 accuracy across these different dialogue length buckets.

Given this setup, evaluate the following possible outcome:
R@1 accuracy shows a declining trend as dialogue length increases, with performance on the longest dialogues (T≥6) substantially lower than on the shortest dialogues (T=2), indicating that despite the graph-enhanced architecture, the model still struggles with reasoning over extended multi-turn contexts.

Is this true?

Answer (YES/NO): NO